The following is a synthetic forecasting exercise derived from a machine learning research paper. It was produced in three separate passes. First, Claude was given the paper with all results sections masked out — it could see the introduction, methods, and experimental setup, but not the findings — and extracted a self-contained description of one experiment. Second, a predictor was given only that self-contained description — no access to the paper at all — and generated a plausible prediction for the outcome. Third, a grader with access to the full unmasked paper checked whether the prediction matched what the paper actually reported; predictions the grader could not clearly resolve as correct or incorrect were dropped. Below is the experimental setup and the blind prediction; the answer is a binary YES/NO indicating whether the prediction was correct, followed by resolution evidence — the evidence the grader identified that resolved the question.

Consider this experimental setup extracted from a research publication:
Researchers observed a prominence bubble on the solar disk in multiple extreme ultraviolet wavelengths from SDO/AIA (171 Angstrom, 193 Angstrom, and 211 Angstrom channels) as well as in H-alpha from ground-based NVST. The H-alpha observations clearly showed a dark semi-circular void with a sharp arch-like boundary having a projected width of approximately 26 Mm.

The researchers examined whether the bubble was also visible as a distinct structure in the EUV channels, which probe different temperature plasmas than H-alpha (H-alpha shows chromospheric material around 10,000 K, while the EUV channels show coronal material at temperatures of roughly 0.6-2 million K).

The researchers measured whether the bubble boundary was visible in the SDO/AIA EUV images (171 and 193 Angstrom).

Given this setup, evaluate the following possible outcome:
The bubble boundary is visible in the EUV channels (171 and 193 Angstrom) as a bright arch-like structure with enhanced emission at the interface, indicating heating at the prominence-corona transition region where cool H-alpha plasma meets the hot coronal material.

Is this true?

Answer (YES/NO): NO